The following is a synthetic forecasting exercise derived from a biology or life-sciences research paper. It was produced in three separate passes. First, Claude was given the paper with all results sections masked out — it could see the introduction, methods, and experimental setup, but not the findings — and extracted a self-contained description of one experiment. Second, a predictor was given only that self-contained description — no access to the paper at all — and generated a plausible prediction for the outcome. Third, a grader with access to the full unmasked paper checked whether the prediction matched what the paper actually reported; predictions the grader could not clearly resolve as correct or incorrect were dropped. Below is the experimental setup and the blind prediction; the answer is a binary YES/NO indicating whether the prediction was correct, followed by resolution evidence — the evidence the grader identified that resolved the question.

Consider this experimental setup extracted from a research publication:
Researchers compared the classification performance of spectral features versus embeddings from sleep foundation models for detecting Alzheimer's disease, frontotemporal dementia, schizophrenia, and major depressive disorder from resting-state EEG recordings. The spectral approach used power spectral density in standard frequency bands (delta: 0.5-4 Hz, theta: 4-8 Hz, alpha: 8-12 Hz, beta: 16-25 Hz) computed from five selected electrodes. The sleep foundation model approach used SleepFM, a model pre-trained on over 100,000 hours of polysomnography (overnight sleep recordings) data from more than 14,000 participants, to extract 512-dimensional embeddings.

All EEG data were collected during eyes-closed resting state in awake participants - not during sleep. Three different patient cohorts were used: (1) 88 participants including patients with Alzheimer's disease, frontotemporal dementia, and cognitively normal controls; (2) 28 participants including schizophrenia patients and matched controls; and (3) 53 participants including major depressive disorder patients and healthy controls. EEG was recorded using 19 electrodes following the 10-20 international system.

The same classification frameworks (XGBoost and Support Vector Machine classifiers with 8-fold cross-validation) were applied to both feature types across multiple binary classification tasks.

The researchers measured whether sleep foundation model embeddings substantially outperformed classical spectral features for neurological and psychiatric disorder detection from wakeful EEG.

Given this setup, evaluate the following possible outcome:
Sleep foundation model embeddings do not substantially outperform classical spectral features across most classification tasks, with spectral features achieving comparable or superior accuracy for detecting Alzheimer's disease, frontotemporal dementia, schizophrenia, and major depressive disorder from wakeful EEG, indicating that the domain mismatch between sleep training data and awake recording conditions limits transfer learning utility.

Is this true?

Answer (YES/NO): NO